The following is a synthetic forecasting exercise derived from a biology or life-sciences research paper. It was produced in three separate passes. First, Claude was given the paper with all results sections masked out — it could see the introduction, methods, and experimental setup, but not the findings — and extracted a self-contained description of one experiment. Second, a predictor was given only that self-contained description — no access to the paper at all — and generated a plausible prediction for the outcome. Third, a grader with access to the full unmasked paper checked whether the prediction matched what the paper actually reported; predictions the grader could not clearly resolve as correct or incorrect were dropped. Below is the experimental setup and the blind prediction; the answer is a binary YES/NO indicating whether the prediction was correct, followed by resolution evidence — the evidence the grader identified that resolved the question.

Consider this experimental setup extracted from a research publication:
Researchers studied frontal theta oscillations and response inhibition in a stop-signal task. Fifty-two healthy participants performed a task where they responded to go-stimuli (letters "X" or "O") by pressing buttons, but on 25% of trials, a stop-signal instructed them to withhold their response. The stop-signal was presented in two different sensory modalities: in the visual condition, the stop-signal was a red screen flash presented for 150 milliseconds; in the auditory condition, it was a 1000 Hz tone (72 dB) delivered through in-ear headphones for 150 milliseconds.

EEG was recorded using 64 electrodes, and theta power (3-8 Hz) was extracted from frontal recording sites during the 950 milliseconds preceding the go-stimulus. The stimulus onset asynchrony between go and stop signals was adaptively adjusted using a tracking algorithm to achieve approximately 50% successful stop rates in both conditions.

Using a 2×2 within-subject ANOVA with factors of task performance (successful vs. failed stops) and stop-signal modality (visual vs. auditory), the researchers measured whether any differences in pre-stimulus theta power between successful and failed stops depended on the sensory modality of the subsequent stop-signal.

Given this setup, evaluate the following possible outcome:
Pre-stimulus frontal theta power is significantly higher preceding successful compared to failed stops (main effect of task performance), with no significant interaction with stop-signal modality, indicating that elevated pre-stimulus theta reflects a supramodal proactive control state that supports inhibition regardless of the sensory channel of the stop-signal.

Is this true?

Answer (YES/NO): YES